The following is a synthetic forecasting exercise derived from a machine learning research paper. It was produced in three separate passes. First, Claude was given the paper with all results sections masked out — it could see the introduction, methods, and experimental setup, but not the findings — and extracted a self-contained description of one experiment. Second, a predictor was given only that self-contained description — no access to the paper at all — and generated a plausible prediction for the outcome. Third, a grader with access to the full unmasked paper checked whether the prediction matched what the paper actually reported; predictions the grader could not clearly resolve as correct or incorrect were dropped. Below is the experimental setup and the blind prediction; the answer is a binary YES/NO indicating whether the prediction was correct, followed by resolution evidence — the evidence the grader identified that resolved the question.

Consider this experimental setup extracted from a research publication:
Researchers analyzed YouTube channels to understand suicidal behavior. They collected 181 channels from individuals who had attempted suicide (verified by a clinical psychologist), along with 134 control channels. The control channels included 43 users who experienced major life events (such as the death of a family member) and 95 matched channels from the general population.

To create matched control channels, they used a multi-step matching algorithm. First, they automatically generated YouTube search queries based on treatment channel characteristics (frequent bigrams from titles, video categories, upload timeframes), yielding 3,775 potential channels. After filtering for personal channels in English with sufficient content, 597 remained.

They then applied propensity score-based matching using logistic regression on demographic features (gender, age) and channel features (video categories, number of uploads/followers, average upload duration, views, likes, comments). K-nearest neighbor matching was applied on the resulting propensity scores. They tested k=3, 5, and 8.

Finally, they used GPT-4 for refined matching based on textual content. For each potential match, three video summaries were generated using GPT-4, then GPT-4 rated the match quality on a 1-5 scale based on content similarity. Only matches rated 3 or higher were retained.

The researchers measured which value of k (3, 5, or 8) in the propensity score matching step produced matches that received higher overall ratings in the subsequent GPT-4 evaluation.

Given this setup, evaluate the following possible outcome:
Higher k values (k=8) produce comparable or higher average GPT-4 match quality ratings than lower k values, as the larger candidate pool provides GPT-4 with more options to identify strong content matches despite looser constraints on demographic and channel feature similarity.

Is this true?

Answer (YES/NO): YES